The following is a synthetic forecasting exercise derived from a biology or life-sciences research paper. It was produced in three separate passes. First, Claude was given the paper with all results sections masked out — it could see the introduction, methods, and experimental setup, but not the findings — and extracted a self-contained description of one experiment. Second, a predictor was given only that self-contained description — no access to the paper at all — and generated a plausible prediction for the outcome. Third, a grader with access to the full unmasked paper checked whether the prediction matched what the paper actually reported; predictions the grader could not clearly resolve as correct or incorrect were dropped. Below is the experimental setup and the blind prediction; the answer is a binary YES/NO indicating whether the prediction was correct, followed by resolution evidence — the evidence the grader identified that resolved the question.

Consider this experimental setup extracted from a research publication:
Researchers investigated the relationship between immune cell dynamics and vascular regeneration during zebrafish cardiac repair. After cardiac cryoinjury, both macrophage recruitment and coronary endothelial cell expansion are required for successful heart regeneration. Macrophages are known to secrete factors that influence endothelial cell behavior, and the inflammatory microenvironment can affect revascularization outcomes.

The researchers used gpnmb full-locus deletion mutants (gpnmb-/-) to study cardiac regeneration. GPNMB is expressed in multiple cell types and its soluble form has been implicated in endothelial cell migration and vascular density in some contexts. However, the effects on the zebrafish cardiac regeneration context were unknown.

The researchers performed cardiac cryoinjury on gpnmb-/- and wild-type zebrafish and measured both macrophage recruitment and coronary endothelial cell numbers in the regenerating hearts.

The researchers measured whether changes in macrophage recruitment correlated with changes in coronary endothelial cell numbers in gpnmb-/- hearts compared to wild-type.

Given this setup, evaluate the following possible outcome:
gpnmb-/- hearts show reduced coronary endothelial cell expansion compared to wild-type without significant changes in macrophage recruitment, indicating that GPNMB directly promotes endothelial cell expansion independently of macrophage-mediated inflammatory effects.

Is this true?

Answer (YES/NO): NO